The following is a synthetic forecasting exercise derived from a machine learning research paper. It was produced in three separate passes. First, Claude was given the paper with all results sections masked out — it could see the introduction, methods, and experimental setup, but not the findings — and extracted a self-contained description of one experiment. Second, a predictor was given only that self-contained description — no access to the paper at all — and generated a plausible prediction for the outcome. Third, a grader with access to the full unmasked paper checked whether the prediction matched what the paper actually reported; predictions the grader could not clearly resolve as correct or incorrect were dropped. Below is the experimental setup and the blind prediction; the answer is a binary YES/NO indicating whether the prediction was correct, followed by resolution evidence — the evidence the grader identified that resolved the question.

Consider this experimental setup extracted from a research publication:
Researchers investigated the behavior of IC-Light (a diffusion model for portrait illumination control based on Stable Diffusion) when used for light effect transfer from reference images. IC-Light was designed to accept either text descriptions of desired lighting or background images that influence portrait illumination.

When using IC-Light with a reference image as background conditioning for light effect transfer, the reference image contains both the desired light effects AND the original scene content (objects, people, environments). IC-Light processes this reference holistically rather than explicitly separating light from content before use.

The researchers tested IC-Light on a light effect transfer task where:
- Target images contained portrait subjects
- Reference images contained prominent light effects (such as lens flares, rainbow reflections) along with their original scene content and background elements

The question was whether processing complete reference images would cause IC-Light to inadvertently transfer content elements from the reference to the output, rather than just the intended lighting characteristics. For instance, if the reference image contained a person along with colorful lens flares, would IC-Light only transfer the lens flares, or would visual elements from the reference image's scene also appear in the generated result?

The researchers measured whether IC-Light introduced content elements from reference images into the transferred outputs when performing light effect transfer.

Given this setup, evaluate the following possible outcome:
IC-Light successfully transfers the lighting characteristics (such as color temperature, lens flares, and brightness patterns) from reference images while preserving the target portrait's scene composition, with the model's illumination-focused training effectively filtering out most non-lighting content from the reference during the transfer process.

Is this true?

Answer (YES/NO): NO